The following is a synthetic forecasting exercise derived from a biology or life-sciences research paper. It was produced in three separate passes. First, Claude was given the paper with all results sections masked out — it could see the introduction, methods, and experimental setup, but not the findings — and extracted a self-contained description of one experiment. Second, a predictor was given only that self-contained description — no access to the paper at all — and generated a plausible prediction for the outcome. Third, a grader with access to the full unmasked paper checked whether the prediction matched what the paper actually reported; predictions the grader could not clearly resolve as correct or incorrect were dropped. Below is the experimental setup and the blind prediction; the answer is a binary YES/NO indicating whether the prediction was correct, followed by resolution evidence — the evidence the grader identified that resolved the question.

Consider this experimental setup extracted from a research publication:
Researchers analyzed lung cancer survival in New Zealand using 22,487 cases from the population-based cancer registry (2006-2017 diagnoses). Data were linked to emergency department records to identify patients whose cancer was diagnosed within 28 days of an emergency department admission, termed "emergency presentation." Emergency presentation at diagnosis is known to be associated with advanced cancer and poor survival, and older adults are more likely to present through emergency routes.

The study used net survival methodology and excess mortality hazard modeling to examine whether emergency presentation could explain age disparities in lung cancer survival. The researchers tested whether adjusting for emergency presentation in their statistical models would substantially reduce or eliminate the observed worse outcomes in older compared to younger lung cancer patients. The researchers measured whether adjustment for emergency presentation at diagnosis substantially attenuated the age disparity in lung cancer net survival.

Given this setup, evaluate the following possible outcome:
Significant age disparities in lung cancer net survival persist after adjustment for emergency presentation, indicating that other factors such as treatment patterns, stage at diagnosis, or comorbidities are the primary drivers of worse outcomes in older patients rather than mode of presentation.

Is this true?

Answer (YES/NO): YES